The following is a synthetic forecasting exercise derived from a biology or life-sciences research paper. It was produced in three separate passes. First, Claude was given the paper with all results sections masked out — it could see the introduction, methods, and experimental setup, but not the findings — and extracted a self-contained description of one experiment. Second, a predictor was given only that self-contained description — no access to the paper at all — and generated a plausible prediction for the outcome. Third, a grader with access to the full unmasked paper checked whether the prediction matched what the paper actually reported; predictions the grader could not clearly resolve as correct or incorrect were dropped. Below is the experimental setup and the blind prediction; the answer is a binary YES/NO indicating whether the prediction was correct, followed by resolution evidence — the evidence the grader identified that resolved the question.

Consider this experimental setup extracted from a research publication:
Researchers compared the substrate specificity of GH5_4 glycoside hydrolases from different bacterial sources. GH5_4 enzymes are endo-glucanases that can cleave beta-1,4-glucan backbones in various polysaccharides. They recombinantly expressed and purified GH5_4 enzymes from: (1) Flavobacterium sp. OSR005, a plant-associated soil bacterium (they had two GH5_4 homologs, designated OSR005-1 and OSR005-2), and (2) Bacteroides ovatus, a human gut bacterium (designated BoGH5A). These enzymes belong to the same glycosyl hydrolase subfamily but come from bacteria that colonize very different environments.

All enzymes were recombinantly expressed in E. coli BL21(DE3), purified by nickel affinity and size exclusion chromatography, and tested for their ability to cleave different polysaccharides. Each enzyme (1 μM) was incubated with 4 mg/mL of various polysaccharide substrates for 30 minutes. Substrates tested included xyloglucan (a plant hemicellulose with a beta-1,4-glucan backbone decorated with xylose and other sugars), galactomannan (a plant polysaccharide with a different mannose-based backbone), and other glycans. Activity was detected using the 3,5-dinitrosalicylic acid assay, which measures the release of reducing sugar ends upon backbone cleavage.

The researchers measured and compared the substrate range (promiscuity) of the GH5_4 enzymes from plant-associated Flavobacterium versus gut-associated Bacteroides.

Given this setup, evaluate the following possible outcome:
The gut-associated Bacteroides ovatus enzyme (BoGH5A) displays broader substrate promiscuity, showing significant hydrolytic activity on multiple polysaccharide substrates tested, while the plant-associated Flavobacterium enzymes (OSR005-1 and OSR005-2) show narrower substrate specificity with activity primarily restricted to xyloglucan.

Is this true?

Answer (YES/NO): NO